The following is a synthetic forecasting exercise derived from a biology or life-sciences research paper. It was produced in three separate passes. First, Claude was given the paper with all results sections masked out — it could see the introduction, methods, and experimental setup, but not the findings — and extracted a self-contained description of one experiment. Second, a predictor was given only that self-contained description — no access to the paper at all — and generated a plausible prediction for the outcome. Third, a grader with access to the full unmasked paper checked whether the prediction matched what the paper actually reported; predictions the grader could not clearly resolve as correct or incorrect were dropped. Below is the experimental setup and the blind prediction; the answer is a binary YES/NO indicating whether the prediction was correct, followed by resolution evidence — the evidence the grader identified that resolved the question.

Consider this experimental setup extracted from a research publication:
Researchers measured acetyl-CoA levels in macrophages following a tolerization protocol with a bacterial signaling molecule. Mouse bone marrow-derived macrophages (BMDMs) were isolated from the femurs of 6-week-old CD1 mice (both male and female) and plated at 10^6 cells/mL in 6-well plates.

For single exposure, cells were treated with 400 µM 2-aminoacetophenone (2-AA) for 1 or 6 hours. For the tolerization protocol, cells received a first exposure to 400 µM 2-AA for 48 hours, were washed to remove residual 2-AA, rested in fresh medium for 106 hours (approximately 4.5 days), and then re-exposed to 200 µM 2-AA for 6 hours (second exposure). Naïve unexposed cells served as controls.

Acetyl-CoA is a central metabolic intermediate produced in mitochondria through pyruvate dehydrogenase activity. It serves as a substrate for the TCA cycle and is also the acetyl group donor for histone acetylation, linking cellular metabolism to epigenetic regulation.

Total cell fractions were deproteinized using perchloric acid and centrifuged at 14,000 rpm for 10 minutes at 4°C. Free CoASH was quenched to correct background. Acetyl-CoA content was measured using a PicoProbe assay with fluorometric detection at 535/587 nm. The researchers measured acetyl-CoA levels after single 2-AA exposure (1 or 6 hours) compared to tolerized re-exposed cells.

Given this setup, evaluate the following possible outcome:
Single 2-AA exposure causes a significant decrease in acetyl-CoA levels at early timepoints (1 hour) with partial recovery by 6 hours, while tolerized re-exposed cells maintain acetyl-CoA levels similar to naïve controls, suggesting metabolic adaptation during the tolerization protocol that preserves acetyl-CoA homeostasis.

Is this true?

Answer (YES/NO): NO